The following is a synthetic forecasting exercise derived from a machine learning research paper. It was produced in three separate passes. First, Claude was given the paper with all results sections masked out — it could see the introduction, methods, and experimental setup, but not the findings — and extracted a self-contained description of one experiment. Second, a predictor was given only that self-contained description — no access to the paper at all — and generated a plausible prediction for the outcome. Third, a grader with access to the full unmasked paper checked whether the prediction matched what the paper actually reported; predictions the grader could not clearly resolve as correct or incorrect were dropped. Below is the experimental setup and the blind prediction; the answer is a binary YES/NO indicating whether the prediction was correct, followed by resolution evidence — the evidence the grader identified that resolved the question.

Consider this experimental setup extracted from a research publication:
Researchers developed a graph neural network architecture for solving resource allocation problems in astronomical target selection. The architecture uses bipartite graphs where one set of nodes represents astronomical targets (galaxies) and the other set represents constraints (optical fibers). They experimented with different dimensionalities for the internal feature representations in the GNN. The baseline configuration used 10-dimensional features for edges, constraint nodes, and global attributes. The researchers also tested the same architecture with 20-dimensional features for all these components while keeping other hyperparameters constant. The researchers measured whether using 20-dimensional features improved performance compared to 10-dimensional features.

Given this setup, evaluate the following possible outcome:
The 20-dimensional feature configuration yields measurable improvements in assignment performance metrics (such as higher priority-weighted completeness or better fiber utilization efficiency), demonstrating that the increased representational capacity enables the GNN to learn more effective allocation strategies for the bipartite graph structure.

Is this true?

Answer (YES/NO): NO